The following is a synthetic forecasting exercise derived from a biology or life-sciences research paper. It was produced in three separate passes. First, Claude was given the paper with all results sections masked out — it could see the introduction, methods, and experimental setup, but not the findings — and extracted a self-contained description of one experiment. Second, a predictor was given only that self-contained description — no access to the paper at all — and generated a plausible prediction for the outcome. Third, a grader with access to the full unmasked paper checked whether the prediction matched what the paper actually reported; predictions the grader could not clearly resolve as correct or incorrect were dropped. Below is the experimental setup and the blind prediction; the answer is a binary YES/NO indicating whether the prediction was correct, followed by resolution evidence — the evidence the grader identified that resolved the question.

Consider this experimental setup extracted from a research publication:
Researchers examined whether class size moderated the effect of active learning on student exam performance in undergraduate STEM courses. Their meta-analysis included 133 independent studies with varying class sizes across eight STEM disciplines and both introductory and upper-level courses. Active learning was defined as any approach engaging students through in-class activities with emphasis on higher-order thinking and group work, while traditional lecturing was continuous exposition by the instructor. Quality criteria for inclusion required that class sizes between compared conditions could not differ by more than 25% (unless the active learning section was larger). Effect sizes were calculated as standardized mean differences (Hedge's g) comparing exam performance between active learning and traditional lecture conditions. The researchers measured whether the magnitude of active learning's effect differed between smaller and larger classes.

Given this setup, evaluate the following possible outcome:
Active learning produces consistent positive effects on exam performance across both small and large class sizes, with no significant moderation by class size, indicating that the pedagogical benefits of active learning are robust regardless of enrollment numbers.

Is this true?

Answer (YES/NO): NO